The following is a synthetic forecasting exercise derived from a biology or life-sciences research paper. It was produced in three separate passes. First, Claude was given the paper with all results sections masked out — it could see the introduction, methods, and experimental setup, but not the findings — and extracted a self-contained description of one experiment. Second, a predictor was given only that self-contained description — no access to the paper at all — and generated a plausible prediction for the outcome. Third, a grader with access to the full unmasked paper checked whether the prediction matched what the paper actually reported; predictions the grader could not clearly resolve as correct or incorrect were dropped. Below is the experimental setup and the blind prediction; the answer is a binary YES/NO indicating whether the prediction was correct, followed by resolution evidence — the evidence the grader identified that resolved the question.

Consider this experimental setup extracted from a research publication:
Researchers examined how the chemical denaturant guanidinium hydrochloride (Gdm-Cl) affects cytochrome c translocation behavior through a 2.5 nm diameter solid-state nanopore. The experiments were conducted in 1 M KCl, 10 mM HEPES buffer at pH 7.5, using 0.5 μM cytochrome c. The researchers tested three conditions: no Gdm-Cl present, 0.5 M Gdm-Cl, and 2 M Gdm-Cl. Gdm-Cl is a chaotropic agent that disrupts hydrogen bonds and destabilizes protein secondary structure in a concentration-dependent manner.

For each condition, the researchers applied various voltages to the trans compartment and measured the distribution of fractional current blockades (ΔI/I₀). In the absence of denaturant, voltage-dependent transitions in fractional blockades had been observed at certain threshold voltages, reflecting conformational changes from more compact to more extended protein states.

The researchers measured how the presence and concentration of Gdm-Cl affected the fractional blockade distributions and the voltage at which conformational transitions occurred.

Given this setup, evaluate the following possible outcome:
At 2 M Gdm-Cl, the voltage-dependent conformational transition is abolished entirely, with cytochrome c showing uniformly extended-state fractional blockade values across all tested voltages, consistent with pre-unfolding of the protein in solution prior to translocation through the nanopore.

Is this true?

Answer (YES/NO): NO